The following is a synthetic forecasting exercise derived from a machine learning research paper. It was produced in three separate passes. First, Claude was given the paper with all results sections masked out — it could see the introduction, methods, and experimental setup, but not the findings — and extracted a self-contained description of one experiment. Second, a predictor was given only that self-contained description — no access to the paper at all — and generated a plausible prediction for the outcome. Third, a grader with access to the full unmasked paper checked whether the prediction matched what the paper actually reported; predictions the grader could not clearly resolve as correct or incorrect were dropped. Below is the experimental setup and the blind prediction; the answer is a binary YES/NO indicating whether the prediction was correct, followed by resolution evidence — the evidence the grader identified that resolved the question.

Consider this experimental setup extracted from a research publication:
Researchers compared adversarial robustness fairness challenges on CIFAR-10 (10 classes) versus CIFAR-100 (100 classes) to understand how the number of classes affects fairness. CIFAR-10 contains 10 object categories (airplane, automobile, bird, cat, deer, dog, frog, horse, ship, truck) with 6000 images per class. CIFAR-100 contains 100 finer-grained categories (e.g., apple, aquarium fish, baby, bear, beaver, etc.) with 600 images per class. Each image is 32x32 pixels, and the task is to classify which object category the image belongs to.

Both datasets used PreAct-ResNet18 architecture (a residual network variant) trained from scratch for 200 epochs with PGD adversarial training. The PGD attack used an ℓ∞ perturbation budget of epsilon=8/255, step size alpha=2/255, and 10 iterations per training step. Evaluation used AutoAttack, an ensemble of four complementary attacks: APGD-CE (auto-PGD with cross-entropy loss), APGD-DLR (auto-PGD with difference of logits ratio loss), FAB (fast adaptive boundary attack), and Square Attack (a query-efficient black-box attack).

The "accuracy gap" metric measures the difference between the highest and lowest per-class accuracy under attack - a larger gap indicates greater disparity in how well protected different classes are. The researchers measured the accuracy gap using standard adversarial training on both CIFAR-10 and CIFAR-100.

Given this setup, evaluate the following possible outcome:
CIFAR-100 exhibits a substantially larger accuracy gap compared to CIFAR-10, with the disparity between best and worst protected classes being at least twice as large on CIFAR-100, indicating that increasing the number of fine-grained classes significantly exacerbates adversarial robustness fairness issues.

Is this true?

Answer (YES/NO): NO